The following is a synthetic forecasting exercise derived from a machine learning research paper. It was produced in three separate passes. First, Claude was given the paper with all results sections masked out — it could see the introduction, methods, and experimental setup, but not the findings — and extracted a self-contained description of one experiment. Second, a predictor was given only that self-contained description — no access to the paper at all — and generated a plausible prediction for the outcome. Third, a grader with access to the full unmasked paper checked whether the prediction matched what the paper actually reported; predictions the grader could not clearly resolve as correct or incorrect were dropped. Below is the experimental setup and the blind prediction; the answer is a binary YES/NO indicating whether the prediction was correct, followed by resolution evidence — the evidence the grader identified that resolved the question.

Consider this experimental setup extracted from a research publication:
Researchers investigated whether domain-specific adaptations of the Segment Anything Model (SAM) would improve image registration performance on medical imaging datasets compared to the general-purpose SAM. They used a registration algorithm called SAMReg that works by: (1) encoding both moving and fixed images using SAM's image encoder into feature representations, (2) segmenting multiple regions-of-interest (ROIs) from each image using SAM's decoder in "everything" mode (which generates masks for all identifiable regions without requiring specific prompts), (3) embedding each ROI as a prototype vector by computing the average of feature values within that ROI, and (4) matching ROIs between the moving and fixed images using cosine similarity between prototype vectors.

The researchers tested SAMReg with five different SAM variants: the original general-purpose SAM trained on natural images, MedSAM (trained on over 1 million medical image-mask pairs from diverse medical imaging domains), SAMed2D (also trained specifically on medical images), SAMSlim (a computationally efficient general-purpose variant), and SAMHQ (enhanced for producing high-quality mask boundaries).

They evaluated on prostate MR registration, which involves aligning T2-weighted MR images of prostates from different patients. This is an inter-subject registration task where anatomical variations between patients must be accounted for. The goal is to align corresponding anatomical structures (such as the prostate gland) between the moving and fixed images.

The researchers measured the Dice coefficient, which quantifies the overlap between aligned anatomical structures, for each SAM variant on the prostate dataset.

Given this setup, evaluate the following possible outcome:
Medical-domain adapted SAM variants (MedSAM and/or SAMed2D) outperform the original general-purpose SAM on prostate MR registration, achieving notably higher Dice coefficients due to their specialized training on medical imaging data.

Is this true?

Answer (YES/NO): NO